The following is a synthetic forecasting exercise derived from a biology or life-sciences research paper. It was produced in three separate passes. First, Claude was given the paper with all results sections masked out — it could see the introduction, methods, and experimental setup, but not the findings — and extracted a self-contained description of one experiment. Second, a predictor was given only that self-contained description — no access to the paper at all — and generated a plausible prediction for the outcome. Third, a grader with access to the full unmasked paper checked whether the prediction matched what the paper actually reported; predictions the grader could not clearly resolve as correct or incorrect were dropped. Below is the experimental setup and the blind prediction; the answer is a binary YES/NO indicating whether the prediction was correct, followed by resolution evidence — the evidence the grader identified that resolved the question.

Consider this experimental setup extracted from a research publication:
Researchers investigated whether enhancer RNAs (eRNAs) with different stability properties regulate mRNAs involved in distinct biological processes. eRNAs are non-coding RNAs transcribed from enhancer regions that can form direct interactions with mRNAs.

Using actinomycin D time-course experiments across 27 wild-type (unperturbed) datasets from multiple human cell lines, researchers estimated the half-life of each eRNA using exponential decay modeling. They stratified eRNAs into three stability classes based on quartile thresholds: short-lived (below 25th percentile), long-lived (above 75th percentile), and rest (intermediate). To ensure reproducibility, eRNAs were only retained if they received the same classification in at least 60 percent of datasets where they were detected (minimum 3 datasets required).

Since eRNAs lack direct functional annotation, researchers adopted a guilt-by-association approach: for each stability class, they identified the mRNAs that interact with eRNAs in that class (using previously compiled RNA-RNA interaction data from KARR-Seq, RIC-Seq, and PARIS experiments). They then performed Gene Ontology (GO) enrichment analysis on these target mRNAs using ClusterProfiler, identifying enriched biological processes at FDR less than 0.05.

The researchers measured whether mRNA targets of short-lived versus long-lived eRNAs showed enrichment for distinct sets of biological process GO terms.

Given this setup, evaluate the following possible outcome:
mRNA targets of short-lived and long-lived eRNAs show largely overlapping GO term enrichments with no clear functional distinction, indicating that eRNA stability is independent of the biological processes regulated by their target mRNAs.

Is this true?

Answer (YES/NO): NO